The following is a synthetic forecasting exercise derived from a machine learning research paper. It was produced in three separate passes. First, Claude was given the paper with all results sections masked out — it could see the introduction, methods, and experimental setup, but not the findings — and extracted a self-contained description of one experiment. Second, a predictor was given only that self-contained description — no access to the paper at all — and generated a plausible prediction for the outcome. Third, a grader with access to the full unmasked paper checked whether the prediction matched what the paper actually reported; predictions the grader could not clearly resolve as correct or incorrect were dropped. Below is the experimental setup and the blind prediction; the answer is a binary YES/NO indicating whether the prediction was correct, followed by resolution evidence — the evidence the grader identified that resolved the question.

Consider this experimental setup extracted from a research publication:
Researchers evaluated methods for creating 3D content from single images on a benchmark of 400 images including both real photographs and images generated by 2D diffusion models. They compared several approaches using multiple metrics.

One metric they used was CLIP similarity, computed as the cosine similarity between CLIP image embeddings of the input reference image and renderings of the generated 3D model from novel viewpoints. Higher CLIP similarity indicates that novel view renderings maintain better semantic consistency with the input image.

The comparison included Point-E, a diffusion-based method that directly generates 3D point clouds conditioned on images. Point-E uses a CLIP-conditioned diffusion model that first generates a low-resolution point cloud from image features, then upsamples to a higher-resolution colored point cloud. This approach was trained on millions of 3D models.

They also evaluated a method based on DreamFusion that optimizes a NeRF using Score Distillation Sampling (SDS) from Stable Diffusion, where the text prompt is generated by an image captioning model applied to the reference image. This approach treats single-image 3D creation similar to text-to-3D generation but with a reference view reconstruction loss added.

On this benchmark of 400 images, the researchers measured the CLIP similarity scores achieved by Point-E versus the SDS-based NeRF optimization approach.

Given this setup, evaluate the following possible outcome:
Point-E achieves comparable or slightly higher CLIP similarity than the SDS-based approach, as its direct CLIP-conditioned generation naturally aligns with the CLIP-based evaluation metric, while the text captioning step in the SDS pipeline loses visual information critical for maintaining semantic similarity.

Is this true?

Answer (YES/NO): NO